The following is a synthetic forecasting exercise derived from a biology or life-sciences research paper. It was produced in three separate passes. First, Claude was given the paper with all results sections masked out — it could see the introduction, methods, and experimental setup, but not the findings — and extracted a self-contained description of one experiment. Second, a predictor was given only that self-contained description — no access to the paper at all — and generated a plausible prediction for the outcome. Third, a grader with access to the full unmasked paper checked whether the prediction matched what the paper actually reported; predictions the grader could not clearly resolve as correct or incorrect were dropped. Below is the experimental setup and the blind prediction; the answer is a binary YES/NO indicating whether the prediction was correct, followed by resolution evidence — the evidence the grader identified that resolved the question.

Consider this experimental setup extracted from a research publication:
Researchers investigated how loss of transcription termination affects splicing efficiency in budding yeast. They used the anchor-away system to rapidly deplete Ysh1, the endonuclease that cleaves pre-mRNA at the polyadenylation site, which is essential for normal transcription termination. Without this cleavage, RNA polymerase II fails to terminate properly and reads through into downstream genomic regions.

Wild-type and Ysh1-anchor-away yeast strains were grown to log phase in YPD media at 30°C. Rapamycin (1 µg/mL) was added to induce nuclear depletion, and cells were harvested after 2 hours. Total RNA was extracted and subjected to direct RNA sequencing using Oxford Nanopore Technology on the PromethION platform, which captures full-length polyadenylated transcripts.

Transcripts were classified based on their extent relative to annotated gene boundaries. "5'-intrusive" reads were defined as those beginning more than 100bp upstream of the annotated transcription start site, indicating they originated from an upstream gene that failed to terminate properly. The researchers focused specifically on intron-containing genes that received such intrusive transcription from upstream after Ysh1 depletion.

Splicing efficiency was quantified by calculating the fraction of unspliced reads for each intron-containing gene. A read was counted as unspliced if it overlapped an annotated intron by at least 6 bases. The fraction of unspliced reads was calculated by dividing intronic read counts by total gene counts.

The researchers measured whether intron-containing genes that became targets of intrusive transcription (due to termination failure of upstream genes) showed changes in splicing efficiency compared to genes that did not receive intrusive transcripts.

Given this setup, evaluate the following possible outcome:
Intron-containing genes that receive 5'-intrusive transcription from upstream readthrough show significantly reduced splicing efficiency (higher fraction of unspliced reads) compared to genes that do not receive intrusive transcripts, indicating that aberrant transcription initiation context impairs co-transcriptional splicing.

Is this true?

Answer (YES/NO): YES